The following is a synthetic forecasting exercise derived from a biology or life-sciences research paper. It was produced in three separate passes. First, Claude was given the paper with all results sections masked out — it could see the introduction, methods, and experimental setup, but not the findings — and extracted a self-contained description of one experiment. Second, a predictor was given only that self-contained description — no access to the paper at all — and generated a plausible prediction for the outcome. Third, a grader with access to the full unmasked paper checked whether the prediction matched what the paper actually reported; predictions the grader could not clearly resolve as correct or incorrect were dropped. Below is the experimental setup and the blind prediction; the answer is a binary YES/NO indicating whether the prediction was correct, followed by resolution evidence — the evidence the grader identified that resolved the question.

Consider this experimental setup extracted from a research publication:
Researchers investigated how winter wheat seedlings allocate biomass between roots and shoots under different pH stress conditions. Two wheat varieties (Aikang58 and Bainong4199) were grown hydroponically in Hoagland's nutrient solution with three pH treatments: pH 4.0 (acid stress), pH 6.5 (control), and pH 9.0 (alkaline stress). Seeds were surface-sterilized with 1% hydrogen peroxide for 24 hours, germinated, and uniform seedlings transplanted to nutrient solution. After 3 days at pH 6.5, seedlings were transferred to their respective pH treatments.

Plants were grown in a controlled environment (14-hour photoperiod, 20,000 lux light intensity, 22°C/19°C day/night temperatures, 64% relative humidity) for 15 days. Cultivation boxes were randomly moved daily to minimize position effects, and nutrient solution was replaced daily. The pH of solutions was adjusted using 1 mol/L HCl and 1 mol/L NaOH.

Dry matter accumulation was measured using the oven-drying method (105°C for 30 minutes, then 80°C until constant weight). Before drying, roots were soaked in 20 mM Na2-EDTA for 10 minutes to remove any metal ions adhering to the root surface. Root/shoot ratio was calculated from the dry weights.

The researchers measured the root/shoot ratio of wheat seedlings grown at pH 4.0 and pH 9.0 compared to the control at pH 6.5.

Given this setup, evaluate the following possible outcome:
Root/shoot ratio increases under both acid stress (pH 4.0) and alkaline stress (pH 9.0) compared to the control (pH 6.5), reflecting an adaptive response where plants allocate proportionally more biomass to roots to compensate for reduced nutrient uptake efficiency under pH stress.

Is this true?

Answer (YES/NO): NO